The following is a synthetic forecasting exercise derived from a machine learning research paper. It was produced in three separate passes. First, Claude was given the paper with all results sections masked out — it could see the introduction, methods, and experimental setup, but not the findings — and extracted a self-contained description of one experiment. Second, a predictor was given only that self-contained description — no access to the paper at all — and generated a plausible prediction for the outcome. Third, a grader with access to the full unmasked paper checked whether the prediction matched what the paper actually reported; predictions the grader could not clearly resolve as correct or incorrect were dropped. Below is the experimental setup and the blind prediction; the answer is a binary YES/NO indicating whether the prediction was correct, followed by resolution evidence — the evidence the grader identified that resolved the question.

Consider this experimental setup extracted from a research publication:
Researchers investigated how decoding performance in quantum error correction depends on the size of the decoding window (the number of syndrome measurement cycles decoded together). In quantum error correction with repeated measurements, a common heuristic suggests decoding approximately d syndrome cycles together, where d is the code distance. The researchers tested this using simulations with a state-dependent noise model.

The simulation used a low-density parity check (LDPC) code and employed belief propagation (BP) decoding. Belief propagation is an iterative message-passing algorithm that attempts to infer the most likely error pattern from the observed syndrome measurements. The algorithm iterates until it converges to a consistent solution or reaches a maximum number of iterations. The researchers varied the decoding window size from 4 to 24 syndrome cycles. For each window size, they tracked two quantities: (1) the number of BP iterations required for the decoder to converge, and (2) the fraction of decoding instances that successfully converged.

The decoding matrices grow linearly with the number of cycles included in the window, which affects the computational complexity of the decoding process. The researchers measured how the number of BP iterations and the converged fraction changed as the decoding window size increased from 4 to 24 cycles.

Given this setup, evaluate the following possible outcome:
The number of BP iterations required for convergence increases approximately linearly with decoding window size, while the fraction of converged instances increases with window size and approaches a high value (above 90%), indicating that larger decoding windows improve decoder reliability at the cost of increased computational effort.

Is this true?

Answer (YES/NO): NO